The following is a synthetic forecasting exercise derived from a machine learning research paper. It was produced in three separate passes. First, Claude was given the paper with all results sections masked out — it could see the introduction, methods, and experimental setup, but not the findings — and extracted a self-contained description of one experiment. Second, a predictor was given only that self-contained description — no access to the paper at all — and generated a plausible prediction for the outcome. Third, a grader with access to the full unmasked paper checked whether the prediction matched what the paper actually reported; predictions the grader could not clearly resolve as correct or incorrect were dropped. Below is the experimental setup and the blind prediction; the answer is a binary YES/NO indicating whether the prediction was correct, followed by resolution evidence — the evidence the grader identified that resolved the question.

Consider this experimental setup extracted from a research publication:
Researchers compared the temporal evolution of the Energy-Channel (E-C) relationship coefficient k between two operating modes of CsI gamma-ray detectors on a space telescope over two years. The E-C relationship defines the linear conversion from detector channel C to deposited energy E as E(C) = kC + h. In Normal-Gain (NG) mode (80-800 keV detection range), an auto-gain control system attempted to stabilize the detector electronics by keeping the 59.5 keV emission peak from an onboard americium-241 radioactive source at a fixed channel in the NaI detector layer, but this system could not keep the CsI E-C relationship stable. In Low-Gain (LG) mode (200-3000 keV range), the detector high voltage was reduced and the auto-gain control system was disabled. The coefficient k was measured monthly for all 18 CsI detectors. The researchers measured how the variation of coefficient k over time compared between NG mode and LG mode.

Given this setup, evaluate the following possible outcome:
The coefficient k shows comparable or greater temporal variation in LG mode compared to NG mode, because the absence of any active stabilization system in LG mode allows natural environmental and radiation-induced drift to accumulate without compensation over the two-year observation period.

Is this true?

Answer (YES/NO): YES